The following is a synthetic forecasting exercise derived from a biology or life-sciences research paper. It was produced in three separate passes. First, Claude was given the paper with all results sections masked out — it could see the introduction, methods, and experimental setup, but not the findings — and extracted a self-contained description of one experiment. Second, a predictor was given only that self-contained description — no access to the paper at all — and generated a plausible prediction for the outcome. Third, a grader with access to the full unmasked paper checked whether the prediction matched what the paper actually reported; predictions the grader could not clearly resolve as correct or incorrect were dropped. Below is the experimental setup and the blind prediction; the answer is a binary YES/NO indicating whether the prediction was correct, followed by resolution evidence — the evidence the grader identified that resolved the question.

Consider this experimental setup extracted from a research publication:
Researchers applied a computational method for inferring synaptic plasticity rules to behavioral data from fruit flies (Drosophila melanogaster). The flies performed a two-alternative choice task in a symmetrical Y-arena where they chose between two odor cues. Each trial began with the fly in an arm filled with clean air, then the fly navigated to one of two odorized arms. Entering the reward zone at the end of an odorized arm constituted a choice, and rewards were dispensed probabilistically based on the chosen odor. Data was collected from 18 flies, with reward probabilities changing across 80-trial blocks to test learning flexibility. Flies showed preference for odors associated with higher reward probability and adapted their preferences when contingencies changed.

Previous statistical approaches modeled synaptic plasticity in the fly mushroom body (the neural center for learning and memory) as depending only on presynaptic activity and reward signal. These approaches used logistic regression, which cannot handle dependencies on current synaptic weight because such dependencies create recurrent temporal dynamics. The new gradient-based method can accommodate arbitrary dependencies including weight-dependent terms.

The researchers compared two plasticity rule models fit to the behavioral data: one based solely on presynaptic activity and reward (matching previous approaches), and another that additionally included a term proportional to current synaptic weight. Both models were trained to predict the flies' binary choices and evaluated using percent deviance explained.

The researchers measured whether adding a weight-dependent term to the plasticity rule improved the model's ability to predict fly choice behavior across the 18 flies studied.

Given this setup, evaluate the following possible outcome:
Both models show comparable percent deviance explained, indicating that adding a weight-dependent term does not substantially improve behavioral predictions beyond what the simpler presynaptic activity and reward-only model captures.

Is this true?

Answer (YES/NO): NO